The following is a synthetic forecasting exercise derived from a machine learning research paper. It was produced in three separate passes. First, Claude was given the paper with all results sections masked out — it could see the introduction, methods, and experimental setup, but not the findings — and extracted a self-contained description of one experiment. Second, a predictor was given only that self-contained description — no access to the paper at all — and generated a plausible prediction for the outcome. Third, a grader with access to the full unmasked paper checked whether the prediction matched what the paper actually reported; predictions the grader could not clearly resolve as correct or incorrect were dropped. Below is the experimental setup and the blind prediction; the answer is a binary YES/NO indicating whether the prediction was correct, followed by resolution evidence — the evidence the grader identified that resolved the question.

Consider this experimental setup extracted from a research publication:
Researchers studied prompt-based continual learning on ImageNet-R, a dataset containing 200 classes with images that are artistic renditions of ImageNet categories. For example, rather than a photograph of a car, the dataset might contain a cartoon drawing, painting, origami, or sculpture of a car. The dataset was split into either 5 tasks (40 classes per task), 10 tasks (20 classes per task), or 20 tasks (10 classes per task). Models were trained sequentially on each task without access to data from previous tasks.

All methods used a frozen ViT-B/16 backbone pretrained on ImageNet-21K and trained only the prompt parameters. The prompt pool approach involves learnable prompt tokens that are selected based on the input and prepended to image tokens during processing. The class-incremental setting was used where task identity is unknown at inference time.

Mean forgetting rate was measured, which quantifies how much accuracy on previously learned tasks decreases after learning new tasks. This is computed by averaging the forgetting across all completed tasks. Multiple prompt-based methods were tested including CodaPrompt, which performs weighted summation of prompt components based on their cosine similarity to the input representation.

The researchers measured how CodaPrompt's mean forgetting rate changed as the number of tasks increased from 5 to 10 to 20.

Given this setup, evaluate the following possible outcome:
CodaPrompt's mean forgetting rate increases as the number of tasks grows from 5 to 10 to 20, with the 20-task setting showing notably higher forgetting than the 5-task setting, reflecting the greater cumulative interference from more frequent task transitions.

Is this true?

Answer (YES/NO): NO